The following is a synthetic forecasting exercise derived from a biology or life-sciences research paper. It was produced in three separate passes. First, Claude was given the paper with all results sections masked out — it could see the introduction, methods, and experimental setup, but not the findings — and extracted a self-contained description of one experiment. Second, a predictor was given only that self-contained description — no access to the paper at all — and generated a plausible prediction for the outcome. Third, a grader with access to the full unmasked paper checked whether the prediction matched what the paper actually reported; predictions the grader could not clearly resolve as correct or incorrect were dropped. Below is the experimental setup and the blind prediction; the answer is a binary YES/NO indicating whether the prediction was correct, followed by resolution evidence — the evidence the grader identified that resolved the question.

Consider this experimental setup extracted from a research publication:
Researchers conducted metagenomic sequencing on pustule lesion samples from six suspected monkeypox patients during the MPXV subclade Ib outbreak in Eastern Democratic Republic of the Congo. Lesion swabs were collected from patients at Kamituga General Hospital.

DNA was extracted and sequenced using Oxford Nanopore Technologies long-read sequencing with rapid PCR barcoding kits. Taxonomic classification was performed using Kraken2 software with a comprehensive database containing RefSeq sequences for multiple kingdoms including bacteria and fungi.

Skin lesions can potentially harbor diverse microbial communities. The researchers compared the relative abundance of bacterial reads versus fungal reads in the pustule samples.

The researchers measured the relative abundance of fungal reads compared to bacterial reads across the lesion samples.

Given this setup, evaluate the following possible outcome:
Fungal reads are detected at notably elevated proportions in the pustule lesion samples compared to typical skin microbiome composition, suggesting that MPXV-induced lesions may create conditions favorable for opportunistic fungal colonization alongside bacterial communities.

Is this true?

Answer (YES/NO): NO